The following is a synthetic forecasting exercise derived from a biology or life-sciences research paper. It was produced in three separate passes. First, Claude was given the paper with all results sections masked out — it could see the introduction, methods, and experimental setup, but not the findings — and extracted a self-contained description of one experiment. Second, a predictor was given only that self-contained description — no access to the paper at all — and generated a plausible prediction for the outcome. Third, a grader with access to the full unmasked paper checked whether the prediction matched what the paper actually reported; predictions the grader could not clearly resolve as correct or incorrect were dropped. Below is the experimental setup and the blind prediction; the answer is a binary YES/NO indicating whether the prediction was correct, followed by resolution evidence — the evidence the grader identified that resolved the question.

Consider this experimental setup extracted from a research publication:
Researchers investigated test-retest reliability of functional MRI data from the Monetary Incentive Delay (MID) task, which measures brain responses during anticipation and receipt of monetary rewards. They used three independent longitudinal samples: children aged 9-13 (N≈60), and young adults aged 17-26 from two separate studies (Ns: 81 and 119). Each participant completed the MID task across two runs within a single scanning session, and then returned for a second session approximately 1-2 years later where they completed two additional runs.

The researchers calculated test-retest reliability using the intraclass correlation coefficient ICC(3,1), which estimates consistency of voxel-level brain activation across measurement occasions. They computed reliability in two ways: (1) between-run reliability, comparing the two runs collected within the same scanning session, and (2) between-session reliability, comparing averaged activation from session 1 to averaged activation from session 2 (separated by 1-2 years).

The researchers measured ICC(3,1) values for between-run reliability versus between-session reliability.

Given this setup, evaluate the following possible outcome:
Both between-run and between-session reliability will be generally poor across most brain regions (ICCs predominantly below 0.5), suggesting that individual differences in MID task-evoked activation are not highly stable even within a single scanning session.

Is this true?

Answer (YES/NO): YES